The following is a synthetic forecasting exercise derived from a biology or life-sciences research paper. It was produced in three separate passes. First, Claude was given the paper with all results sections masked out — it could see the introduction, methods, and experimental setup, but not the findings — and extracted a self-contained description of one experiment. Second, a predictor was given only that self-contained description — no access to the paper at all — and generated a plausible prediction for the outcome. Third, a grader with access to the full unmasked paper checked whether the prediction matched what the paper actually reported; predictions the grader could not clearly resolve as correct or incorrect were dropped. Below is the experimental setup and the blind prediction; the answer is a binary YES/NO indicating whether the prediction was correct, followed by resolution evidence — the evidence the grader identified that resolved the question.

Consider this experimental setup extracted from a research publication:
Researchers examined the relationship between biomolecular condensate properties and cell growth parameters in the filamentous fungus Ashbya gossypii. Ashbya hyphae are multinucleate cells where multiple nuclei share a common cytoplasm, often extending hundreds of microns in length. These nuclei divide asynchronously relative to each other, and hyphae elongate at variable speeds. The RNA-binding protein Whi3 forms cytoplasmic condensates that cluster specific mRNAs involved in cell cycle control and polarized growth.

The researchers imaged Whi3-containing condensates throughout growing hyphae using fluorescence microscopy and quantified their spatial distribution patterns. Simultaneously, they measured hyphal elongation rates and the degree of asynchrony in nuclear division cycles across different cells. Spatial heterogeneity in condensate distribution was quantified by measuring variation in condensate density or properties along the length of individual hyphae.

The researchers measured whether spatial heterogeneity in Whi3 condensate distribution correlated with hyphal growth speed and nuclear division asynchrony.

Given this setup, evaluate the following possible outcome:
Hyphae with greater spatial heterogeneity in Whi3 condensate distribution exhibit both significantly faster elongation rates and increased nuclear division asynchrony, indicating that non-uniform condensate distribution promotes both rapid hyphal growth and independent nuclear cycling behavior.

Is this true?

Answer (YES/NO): NO